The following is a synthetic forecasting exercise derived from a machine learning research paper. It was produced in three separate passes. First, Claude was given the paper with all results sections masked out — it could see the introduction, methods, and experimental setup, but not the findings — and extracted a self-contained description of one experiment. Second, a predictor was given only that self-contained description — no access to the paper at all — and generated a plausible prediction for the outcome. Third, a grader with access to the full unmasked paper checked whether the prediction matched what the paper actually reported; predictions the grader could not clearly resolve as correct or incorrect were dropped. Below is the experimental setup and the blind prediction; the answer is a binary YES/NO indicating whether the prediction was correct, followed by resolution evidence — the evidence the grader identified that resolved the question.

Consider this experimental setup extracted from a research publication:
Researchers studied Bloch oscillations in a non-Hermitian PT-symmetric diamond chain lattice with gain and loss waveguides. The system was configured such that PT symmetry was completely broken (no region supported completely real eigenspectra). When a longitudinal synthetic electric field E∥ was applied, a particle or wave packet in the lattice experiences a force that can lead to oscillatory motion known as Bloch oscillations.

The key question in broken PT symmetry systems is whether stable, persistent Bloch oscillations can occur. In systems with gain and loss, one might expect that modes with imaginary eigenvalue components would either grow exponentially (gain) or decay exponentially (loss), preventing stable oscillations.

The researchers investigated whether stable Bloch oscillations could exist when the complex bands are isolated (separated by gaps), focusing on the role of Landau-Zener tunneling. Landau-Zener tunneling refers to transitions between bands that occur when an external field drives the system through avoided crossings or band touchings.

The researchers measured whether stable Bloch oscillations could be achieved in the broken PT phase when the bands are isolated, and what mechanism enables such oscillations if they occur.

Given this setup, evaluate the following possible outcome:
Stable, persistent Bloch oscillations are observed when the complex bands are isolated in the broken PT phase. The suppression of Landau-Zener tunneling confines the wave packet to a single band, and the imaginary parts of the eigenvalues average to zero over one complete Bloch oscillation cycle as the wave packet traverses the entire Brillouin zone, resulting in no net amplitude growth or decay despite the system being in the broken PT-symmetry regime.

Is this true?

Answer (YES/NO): NO